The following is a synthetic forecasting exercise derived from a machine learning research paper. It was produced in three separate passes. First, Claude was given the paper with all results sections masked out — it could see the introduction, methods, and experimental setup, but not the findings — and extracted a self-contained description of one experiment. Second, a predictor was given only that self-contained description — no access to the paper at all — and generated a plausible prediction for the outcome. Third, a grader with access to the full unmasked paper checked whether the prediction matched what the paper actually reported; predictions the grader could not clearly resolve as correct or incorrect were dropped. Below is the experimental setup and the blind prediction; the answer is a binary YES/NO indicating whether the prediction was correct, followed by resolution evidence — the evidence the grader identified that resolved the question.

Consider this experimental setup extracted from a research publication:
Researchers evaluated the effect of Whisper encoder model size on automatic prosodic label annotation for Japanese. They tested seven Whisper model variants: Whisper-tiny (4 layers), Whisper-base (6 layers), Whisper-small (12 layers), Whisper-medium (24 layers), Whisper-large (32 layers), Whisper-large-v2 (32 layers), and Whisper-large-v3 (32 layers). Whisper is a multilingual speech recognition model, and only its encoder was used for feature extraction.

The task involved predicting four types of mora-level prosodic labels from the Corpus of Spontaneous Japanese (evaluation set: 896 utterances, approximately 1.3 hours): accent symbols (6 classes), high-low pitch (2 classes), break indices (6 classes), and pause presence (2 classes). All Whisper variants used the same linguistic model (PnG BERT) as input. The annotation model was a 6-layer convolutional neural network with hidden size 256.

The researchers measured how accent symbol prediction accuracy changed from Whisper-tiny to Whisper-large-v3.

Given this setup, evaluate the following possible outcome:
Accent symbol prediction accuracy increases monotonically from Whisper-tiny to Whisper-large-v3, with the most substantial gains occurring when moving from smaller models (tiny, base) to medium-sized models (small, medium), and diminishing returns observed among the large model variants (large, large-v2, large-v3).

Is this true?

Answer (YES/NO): NO